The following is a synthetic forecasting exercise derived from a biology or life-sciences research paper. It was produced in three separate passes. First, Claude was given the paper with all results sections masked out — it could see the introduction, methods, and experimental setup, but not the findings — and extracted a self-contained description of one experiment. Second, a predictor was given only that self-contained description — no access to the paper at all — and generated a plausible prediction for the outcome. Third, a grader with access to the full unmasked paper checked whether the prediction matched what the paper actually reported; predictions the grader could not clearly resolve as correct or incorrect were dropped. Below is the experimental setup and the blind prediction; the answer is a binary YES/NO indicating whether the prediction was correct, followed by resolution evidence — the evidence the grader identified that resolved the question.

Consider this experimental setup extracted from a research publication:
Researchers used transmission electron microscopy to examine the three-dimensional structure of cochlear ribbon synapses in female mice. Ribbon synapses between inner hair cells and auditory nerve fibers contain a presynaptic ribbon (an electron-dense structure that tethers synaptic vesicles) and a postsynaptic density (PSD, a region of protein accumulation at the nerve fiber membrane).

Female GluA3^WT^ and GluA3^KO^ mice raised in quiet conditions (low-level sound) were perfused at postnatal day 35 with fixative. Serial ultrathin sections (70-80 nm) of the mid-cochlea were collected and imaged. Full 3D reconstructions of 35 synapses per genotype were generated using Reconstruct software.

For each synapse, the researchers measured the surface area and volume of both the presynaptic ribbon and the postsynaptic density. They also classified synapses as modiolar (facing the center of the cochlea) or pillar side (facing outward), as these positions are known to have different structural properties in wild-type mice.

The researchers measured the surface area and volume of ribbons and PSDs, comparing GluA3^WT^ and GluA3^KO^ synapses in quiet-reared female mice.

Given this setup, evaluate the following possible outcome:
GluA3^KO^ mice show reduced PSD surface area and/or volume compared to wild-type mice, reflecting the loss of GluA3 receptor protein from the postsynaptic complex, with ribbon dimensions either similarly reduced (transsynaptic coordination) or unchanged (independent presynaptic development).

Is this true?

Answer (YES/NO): NO